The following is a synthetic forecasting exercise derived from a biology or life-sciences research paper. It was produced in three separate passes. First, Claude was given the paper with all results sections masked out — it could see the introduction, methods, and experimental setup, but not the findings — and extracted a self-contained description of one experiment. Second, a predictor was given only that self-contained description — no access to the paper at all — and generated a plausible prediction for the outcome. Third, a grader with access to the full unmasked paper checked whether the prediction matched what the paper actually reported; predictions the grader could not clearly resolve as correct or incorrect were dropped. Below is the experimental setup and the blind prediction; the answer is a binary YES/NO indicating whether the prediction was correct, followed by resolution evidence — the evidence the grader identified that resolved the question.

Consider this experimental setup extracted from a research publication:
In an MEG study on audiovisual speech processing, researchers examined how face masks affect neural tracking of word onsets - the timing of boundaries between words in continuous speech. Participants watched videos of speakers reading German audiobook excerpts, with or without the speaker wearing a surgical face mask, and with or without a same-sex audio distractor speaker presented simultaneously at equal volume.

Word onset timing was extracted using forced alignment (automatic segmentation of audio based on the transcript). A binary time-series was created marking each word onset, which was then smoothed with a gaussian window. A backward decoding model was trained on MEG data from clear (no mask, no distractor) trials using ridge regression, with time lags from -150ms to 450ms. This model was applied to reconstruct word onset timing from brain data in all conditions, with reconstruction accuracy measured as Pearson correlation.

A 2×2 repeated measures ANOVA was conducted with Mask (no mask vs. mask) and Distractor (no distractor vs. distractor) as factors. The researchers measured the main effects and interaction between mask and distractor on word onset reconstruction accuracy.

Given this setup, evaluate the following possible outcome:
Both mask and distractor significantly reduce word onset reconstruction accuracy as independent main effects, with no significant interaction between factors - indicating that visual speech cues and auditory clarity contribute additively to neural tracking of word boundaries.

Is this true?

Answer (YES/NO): NO